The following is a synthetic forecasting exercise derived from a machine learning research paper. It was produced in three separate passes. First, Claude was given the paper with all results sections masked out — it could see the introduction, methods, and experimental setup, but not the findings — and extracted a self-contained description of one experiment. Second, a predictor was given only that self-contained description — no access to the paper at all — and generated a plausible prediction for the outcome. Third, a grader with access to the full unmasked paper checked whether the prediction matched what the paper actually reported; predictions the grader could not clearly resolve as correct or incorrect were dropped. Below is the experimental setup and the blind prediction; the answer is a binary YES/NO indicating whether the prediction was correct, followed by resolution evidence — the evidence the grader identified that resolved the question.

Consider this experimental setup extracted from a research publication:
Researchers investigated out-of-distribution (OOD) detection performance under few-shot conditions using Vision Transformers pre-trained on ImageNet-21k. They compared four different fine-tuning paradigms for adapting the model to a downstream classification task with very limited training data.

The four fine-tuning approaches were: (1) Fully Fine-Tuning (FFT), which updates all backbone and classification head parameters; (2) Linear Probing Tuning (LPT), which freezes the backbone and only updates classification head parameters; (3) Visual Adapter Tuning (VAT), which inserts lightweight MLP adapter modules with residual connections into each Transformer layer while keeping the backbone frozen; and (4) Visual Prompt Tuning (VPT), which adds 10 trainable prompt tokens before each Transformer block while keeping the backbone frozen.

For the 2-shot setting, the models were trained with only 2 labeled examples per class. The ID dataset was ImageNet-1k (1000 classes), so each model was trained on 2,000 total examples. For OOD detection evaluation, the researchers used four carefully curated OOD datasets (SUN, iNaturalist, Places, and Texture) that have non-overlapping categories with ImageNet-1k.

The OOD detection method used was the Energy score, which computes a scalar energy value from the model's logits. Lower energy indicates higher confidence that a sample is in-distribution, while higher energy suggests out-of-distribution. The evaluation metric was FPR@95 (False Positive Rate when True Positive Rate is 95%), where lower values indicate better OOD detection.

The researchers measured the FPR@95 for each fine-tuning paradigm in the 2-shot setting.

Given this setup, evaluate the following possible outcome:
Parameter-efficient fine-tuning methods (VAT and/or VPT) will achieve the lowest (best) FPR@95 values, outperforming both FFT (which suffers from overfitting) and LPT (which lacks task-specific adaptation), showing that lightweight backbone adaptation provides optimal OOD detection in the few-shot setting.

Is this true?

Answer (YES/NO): YES